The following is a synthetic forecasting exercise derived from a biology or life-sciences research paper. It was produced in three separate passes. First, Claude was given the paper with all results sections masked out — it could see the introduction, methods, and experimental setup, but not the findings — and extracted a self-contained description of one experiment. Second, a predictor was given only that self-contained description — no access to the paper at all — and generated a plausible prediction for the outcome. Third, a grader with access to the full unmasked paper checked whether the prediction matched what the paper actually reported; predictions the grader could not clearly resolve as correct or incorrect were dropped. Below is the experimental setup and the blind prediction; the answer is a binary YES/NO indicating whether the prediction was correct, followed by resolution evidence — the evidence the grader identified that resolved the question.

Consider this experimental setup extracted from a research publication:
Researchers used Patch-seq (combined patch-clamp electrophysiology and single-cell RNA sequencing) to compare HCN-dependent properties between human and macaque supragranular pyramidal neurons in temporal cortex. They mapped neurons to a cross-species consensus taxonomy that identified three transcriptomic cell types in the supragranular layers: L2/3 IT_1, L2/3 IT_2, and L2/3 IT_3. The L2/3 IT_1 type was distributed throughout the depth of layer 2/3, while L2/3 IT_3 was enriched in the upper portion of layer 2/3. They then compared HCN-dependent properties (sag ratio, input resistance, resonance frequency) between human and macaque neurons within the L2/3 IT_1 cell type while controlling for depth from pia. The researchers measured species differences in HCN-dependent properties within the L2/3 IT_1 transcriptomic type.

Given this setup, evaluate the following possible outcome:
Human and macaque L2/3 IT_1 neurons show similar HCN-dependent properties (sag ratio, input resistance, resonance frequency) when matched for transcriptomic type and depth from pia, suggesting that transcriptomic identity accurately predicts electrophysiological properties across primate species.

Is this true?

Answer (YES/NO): NO